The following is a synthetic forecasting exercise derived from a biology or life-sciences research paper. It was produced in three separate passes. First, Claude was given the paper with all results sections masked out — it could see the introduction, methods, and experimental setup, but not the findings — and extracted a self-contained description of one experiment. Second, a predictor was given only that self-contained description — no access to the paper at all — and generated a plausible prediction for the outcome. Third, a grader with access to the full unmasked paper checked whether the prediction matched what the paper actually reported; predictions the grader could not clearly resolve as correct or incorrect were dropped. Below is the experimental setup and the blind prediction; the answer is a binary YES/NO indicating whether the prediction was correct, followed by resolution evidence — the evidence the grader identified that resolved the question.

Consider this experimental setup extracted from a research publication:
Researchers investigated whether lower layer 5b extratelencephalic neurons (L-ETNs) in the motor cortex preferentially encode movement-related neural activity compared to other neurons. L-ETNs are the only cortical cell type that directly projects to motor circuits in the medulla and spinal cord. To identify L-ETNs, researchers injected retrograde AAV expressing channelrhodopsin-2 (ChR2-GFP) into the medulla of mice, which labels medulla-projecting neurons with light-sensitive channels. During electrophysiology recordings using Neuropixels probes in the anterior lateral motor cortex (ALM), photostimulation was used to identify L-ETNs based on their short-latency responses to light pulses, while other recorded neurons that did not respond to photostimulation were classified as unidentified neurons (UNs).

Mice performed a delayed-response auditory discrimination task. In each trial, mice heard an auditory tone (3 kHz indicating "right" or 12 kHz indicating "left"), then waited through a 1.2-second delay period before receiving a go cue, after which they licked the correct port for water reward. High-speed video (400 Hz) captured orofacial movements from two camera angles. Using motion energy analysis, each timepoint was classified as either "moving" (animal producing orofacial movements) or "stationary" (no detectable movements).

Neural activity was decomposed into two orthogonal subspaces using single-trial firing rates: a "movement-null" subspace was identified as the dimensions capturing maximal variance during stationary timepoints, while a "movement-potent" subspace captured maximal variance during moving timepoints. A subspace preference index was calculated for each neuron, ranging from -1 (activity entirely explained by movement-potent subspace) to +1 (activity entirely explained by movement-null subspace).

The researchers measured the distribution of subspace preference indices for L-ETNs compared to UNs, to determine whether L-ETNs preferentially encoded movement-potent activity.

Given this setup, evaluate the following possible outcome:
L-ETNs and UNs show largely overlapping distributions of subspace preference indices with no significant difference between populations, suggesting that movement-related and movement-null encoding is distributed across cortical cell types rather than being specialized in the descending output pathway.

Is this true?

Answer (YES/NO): YES